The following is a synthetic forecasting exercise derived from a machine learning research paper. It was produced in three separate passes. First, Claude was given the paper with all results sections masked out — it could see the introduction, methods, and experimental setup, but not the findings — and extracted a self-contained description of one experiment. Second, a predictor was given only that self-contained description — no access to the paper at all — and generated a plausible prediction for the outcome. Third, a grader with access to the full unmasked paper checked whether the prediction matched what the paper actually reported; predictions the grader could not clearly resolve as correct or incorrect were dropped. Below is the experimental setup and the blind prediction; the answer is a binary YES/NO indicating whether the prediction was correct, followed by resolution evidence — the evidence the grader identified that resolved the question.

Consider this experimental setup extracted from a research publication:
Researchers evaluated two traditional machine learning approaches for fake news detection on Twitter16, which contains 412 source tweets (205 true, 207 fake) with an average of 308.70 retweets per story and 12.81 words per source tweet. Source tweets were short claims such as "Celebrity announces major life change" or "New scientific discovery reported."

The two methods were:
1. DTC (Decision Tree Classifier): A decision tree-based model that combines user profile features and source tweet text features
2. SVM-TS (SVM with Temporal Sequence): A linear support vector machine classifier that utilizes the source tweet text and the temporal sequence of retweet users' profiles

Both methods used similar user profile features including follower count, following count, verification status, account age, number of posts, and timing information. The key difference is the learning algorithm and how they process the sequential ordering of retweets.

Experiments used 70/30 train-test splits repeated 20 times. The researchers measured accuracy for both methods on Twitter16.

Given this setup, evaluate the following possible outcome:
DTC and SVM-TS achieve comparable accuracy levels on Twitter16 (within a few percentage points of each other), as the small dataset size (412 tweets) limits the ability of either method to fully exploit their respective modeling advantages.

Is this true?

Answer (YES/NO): NO